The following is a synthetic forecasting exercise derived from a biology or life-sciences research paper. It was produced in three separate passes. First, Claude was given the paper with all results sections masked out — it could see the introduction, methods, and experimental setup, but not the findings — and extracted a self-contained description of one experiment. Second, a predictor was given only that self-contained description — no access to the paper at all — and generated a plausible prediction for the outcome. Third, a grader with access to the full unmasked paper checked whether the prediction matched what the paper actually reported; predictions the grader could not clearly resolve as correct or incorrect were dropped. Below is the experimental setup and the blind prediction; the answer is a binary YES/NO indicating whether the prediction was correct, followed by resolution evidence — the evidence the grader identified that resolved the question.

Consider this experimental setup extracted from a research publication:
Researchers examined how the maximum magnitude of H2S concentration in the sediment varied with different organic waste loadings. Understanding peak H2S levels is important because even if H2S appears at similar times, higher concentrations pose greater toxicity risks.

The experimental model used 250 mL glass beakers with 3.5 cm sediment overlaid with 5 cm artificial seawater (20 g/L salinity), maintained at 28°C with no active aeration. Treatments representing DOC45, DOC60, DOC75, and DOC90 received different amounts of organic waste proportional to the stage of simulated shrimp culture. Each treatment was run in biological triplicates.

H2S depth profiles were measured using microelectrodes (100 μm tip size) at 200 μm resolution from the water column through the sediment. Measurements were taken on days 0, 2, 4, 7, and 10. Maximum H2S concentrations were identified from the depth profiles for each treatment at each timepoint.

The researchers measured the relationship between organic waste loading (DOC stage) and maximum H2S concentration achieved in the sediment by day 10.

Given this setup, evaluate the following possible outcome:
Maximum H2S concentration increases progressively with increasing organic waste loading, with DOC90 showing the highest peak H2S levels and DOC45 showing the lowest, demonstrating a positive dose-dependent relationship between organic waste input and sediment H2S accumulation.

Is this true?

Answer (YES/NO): YES